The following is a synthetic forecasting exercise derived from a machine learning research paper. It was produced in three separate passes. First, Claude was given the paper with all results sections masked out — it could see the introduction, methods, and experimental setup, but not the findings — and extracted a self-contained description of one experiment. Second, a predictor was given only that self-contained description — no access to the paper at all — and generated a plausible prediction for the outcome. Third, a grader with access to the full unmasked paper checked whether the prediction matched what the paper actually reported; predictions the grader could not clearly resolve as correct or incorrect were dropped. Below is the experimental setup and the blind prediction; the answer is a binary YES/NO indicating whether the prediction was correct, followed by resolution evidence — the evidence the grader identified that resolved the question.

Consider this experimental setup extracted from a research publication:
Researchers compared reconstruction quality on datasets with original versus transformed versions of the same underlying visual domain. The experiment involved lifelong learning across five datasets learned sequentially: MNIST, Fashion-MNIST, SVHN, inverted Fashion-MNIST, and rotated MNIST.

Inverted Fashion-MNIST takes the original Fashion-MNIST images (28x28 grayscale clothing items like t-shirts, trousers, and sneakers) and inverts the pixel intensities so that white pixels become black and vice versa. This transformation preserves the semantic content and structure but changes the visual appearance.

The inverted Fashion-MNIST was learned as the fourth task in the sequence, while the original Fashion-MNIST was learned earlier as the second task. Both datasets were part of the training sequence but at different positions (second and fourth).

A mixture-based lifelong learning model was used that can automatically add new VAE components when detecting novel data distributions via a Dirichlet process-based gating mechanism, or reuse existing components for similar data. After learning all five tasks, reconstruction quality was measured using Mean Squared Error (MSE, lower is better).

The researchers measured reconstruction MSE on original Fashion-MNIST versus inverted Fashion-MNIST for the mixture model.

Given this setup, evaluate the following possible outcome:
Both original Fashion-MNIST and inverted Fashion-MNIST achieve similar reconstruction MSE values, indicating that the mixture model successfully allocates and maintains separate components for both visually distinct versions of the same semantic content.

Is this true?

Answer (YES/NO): YES